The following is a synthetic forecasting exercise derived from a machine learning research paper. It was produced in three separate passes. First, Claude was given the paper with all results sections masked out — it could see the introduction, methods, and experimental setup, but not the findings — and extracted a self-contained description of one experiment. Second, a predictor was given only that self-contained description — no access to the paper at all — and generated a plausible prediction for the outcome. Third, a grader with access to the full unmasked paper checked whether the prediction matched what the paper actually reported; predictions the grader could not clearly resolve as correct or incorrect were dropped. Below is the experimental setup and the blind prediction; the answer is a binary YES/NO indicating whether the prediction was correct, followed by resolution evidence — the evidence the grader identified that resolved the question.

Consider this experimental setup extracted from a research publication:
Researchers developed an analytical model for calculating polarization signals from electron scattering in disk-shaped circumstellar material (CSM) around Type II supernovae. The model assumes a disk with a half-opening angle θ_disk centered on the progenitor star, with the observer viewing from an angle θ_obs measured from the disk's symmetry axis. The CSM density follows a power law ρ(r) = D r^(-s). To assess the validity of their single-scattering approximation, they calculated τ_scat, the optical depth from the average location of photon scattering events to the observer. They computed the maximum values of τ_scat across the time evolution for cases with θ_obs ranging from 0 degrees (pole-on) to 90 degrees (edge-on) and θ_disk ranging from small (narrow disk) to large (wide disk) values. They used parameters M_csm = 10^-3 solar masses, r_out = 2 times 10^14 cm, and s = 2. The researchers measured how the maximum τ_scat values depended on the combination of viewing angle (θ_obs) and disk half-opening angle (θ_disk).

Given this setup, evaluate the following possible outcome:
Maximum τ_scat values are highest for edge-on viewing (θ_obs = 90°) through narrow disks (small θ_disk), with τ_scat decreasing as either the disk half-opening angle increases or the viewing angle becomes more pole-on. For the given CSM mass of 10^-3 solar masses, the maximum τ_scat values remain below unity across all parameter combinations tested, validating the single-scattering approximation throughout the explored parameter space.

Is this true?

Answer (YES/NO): NO